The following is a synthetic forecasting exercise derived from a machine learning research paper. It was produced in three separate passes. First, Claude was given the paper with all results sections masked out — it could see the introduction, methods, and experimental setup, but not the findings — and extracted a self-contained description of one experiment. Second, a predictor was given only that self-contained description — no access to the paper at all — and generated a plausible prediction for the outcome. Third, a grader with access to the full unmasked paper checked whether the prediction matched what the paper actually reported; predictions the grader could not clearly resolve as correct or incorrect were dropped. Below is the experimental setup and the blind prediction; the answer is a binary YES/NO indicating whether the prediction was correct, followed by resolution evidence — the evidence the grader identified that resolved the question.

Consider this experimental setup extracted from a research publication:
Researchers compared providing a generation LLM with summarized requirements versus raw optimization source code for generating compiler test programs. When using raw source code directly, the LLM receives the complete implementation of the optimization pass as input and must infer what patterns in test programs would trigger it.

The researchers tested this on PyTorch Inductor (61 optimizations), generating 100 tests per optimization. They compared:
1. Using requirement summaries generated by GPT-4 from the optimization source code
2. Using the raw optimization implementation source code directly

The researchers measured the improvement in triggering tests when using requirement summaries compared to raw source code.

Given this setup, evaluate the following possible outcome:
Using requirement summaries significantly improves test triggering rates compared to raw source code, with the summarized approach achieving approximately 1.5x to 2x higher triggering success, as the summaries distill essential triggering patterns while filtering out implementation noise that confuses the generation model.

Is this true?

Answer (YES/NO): YES